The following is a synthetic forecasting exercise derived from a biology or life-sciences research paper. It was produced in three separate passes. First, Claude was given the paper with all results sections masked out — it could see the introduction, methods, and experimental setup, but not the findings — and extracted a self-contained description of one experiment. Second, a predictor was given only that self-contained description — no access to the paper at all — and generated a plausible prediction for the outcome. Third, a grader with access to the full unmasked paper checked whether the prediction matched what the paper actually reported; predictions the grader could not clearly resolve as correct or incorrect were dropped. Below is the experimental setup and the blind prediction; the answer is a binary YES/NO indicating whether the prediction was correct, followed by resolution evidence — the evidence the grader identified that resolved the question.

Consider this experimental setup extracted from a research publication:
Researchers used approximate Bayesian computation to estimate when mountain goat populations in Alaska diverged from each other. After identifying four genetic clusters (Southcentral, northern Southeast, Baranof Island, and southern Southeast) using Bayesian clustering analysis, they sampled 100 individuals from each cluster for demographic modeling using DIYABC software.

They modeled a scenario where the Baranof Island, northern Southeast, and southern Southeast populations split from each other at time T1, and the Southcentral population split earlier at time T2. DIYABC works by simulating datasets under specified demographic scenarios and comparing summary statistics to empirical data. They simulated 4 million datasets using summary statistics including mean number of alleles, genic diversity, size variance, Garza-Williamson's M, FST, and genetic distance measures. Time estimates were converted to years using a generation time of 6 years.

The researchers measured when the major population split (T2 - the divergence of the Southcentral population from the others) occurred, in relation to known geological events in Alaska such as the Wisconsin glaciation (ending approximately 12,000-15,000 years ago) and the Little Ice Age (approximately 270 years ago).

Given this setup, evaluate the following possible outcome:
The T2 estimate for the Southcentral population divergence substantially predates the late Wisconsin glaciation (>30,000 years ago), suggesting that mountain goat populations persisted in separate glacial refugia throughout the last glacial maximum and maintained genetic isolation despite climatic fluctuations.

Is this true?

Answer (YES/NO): NO